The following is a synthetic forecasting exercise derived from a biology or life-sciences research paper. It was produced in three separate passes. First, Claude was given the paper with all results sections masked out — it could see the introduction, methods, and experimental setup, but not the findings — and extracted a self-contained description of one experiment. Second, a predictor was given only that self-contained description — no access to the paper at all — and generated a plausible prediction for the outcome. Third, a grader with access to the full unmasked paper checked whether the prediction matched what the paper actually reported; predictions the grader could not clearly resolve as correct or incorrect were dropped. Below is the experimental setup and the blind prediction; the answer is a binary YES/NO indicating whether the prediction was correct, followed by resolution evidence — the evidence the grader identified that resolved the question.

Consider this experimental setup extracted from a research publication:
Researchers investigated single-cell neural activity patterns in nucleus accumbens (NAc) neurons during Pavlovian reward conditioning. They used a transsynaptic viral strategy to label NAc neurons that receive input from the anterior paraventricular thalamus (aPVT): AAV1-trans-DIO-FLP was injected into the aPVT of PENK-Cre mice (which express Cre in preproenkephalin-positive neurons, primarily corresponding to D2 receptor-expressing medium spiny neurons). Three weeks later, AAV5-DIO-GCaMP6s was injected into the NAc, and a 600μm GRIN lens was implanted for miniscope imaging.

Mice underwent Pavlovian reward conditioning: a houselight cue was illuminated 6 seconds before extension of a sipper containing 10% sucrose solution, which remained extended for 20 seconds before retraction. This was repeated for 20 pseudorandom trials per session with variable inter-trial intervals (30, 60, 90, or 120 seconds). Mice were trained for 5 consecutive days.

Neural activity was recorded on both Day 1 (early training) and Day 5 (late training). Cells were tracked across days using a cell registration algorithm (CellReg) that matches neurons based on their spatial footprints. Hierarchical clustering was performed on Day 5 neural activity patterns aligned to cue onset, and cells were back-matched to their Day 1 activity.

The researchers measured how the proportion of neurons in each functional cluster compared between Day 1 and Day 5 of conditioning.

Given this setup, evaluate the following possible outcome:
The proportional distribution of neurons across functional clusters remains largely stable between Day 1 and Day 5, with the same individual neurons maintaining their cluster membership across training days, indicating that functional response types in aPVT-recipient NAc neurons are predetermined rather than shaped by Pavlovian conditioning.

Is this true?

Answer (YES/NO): NO